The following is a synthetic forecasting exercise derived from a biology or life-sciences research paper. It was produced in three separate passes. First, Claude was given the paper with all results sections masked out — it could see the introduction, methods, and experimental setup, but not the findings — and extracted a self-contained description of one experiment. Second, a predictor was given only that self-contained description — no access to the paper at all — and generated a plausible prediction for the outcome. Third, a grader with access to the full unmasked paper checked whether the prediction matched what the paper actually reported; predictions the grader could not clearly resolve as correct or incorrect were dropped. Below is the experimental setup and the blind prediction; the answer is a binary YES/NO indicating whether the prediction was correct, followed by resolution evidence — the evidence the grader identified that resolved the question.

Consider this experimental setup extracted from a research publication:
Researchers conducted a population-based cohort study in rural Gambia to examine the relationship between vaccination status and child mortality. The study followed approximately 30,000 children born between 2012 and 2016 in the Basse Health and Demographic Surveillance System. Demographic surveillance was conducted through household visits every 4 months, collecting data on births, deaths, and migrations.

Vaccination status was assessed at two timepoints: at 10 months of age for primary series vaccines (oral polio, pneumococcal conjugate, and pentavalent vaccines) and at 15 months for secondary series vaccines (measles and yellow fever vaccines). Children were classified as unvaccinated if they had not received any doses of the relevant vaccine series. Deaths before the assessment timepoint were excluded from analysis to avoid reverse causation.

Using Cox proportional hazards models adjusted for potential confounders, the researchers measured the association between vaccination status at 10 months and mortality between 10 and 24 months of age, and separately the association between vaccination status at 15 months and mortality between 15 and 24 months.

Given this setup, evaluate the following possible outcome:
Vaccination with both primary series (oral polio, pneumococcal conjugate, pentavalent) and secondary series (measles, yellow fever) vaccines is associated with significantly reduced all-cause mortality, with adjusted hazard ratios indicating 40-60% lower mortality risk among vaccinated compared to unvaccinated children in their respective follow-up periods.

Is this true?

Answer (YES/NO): NO